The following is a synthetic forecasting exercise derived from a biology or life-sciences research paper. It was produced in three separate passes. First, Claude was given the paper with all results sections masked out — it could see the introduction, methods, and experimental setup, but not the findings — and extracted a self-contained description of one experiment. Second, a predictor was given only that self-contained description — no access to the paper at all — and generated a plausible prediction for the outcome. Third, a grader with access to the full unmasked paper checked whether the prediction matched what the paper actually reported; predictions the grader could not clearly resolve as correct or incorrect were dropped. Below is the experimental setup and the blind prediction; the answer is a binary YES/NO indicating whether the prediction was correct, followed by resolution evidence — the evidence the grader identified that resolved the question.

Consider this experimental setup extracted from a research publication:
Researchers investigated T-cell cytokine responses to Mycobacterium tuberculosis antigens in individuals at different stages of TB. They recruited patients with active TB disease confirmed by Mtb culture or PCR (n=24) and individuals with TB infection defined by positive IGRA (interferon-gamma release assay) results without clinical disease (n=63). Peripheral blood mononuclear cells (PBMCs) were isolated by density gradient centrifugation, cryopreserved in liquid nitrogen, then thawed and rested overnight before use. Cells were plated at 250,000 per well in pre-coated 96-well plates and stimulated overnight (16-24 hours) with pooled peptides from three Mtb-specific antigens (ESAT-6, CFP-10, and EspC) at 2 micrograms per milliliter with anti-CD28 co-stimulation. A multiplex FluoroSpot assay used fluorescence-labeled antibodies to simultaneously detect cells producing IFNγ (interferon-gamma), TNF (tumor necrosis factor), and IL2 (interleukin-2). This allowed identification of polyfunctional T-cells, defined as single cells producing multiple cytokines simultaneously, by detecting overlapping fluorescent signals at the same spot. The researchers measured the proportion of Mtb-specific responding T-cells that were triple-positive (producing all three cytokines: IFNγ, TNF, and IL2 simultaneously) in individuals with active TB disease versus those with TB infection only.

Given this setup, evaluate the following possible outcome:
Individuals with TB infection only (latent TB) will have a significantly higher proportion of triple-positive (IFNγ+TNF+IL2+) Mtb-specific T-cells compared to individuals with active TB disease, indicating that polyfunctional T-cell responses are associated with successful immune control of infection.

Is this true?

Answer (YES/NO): NO